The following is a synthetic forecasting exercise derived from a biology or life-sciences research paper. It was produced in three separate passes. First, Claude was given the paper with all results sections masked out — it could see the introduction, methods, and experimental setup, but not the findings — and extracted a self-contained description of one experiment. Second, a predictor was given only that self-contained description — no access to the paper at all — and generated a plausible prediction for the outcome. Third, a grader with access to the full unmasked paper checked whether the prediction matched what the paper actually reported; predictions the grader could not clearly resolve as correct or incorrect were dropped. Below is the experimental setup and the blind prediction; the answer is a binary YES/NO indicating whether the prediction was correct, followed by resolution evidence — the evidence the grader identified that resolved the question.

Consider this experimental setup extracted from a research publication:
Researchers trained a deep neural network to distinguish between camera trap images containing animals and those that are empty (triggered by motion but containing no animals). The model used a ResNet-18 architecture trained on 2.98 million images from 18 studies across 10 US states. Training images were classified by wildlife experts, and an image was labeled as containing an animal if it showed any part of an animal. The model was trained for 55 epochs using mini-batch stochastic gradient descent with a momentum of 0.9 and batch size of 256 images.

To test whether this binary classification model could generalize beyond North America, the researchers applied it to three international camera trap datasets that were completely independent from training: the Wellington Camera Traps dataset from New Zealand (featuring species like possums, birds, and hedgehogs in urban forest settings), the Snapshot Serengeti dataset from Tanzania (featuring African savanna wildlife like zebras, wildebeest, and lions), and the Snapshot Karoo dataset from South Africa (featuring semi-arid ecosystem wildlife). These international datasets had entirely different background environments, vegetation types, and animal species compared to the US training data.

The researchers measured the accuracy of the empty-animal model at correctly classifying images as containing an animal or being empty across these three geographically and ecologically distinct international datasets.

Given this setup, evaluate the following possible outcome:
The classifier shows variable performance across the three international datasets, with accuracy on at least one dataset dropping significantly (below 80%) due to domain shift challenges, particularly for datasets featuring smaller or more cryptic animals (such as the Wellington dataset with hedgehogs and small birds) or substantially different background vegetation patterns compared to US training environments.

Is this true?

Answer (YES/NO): NO